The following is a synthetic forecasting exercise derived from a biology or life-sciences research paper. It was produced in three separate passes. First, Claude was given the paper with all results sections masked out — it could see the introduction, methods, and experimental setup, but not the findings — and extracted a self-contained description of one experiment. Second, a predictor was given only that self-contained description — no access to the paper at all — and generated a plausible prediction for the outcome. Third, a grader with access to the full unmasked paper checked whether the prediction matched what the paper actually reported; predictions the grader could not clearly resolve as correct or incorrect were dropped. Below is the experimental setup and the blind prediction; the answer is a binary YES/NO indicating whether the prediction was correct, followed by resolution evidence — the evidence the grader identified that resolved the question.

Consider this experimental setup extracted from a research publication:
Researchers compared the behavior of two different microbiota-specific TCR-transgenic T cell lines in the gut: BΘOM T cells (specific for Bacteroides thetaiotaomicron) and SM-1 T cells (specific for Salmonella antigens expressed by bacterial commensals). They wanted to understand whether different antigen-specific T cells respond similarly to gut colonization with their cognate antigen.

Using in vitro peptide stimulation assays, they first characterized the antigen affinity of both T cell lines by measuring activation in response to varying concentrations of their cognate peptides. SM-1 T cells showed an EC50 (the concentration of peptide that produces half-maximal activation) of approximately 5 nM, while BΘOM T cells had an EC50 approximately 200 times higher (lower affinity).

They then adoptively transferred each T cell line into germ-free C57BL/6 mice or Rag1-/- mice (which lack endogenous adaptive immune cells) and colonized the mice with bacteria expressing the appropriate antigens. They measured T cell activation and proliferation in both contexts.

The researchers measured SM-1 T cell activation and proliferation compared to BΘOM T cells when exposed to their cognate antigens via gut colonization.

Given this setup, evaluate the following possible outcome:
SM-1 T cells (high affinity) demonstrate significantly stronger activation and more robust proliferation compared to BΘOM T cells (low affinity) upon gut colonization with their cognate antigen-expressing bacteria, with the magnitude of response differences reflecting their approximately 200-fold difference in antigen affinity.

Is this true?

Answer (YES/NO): NO